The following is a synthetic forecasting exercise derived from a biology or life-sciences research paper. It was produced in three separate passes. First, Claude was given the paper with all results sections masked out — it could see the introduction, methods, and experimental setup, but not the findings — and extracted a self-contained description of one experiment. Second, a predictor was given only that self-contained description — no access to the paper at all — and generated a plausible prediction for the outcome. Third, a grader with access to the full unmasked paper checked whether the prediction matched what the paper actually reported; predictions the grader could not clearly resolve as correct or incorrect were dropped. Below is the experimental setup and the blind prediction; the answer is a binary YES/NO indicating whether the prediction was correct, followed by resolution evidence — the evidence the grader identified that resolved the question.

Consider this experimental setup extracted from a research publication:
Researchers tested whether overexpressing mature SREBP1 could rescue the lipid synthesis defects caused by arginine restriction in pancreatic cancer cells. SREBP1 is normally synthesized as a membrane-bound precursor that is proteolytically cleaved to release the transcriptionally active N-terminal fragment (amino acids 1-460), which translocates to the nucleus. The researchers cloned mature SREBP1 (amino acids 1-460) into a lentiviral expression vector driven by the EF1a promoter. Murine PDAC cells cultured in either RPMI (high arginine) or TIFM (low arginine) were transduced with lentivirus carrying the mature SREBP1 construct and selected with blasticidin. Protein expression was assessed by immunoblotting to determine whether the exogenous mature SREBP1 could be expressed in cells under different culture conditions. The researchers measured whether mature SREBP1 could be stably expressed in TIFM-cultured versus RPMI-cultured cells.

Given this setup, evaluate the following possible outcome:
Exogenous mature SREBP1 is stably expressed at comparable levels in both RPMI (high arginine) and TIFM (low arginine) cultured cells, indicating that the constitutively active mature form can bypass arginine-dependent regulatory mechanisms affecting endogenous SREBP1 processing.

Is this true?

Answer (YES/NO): NO